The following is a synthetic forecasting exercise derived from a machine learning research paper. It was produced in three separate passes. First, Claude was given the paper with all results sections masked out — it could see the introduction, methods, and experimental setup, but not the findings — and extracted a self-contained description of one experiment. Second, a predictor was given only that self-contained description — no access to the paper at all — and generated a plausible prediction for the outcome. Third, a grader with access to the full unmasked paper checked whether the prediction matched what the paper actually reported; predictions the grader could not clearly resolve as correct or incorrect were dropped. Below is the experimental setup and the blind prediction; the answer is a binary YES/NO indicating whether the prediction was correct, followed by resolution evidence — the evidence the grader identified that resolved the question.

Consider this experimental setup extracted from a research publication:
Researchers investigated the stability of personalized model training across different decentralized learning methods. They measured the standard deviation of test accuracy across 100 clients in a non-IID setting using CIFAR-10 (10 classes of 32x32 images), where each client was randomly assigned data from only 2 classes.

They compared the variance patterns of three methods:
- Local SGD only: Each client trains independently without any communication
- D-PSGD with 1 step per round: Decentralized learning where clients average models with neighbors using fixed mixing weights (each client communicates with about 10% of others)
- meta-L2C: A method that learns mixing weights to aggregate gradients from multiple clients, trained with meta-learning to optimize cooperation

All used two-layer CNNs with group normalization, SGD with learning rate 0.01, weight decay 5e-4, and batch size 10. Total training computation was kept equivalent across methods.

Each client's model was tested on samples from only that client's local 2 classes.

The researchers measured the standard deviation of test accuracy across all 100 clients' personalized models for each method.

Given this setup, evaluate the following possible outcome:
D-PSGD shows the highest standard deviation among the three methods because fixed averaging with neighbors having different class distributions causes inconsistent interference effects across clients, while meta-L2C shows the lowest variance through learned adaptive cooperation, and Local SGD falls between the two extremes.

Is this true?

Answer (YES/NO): YES